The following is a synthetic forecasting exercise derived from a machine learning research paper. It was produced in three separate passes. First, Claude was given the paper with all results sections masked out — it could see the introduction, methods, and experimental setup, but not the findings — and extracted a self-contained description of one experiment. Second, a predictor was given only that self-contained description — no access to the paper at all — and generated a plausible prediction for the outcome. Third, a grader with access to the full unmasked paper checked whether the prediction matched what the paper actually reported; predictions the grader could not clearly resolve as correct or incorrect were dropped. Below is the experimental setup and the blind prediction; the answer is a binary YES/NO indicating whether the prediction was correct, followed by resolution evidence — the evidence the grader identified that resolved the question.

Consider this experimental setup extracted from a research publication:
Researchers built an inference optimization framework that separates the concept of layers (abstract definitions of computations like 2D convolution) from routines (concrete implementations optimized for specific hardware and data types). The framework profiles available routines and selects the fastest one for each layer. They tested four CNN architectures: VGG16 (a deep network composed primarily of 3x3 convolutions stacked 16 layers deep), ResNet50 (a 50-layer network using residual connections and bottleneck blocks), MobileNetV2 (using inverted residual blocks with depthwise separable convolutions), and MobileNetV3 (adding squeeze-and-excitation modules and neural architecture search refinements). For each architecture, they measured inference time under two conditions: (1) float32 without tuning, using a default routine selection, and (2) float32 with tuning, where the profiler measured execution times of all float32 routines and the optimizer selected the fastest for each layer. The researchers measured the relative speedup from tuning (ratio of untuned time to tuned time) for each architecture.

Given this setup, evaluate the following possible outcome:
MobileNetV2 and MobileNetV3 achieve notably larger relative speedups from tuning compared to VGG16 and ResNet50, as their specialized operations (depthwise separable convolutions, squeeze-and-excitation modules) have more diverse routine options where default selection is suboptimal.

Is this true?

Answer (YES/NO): NO